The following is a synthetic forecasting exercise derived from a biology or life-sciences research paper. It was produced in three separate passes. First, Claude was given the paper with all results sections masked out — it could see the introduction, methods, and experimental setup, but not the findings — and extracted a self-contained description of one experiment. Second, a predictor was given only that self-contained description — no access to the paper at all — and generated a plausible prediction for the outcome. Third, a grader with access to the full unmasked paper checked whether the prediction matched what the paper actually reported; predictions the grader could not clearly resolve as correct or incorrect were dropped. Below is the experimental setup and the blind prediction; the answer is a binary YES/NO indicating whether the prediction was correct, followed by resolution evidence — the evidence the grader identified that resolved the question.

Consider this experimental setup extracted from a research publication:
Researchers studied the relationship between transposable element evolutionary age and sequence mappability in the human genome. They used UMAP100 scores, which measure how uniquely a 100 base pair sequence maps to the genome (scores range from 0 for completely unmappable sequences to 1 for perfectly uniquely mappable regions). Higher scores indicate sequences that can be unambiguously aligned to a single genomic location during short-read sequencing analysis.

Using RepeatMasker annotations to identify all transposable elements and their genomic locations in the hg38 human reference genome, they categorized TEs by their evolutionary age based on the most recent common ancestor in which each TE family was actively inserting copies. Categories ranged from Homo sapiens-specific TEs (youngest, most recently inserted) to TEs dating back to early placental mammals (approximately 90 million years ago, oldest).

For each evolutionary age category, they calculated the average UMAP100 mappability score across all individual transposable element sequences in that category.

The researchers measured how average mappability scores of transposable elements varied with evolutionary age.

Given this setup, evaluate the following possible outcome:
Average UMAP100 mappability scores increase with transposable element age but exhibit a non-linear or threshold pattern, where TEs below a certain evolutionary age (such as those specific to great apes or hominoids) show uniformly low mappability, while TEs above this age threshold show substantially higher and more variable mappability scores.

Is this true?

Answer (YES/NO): NO